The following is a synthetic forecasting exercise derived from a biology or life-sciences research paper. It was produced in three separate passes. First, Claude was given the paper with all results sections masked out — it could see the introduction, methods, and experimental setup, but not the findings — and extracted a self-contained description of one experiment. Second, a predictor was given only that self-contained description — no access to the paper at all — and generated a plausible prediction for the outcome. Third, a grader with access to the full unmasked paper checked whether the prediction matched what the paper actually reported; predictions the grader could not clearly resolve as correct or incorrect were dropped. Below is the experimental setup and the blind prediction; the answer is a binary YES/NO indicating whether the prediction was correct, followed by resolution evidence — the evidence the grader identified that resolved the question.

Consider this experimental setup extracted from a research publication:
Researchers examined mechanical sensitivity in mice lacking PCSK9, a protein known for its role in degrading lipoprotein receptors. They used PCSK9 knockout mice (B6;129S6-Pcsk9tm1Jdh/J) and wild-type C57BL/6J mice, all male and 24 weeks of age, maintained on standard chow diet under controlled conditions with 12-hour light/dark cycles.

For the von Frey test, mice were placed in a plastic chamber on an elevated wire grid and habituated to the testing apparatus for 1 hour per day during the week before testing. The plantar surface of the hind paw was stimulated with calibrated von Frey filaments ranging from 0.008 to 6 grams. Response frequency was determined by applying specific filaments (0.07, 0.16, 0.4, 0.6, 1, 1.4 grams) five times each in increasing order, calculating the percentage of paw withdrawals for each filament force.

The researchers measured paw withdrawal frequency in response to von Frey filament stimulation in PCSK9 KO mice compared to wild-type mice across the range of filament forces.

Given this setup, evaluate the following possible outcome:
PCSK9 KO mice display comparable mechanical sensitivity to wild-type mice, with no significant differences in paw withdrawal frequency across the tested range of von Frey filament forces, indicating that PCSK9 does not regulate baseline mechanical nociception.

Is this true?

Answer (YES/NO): NO